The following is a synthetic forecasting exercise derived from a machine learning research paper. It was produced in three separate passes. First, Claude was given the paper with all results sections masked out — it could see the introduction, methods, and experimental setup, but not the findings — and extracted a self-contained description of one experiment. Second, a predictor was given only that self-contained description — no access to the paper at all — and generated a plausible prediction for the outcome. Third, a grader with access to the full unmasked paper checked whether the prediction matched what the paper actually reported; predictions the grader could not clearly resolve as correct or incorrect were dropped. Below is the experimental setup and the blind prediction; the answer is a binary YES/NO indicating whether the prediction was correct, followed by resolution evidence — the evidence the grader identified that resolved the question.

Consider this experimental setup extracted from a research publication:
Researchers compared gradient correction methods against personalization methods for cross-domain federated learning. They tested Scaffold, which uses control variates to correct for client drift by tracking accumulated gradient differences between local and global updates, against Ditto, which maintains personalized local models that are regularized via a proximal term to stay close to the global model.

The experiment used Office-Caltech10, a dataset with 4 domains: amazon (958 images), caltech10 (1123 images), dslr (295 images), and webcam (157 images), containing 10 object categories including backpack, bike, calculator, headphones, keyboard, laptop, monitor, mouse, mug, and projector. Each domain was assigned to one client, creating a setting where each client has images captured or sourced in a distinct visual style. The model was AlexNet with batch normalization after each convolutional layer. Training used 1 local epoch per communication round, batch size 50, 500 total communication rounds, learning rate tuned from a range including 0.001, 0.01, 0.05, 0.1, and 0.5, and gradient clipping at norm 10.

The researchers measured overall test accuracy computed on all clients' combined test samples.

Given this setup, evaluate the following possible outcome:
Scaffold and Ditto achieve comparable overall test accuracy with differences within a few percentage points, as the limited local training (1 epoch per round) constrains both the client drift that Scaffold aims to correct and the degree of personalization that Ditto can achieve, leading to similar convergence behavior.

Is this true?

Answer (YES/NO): NO